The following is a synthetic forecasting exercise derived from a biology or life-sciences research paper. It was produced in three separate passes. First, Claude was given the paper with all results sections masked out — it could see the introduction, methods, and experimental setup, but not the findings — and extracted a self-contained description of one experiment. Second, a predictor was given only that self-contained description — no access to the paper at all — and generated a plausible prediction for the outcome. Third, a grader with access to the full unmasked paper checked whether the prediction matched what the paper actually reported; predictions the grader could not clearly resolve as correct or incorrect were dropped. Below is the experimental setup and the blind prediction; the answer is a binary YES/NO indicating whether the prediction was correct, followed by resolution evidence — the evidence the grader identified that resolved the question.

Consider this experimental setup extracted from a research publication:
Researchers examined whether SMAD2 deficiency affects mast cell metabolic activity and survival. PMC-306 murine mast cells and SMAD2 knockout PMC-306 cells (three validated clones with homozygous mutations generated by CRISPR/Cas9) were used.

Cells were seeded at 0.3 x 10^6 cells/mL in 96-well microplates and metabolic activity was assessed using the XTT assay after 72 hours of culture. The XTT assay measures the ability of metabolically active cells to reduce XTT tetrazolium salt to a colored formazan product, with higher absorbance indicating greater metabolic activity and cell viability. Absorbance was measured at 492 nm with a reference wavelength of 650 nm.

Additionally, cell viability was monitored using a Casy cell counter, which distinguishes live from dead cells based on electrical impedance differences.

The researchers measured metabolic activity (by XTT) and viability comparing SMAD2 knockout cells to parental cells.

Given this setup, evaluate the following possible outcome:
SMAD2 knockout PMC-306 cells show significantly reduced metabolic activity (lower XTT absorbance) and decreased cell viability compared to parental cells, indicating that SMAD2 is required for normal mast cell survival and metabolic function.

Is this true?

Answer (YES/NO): NO